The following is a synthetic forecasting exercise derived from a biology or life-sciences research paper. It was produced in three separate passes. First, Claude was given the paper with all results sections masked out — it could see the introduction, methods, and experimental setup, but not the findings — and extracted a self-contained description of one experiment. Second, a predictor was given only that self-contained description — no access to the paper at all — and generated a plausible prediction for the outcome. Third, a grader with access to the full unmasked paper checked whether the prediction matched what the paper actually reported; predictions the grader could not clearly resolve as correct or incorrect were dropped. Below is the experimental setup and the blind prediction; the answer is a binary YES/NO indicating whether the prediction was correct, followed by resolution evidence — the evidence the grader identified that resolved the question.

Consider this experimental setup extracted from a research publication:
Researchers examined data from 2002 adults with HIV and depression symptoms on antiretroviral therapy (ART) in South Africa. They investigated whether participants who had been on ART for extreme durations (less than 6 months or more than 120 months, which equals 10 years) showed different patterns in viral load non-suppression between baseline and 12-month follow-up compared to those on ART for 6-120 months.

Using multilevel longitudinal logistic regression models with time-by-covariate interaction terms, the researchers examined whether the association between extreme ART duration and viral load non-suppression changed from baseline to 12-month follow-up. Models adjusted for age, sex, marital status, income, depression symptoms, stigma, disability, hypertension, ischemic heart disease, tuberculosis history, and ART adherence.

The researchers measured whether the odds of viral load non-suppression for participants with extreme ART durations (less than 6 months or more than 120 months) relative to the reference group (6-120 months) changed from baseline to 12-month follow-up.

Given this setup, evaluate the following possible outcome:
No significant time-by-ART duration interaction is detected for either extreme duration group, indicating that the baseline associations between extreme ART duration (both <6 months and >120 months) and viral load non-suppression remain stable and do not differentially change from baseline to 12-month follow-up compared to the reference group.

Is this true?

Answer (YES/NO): NO